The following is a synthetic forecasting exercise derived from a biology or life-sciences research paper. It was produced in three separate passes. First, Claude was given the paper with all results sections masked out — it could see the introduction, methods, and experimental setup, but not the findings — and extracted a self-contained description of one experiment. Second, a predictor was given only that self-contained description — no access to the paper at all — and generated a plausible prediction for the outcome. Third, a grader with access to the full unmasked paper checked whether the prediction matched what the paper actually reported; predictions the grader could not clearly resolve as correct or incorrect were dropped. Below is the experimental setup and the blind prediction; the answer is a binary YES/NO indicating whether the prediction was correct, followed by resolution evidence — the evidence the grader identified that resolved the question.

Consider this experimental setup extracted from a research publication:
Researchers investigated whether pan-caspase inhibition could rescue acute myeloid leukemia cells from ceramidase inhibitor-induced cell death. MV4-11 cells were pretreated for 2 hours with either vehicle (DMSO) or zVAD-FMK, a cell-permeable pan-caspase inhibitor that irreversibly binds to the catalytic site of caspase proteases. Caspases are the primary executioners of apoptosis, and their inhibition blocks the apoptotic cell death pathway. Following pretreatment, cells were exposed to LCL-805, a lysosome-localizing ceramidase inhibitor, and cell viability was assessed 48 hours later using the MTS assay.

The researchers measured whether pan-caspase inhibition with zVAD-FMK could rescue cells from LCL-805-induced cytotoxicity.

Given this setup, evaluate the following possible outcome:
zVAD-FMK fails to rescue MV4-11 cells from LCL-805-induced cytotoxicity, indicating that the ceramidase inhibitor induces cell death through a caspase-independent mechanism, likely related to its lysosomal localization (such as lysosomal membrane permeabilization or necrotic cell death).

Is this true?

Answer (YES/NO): NO